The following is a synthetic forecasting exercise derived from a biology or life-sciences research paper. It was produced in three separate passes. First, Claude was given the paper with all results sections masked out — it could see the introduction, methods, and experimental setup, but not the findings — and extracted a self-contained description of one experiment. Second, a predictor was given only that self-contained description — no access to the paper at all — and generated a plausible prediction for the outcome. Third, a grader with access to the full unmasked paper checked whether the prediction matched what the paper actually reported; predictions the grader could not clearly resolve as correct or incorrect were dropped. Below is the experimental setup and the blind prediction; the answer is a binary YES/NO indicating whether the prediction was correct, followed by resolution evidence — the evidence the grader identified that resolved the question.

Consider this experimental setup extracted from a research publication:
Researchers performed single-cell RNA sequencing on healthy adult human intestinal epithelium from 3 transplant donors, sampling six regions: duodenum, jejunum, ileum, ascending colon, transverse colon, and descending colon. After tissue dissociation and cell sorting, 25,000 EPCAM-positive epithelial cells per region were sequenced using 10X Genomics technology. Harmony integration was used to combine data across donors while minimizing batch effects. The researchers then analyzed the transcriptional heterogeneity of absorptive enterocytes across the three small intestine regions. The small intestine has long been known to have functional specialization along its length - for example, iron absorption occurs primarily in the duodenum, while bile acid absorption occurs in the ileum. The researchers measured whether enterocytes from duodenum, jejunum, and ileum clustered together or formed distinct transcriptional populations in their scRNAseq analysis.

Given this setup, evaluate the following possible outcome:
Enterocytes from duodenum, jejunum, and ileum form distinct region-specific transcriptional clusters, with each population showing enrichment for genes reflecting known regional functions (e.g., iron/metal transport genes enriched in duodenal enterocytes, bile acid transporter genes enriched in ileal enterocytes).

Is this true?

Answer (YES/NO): NO